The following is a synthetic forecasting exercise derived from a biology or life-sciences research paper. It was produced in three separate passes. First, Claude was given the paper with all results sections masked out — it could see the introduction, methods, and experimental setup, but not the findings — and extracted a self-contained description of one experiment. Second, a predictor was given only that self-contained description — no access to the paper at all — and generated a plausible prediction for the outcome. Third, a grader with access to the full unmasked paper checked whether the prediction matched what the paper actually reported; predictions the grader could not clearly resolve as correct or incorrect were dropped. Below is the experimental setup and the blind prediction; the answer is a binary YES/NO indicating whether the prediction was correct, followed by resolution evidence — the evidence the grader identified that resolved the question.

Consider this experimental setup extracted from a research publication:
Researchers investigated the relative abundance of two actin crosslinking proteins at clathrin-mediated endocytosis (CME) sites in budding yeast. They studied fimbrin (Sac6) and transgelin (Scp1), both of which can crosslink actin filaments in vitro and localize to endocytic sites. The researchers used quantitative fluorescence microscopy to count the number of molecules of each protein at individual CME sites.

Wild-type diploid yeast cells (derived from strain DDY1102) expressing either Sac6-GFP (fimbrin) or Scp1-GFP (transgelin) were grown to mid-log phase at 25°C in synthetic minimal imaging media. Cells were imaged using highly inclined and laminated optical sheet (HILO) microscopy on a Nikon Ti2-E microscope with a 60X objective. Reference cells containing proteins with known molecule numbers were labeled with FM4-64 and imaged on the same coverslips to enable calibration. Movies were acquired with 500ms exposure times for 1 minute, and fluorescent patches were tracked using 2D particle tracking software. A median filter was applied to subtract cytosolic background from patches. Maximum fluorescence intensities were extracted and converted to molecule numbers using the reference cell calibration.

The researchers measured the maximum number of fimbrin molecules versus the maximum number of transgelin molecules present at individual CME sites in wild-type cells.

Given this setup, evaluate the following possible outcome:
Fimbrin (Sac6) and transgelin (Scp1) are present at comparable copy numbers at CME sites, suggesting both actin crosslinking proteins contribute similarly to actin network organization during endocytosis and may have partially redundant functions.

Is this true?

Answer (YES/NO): NO